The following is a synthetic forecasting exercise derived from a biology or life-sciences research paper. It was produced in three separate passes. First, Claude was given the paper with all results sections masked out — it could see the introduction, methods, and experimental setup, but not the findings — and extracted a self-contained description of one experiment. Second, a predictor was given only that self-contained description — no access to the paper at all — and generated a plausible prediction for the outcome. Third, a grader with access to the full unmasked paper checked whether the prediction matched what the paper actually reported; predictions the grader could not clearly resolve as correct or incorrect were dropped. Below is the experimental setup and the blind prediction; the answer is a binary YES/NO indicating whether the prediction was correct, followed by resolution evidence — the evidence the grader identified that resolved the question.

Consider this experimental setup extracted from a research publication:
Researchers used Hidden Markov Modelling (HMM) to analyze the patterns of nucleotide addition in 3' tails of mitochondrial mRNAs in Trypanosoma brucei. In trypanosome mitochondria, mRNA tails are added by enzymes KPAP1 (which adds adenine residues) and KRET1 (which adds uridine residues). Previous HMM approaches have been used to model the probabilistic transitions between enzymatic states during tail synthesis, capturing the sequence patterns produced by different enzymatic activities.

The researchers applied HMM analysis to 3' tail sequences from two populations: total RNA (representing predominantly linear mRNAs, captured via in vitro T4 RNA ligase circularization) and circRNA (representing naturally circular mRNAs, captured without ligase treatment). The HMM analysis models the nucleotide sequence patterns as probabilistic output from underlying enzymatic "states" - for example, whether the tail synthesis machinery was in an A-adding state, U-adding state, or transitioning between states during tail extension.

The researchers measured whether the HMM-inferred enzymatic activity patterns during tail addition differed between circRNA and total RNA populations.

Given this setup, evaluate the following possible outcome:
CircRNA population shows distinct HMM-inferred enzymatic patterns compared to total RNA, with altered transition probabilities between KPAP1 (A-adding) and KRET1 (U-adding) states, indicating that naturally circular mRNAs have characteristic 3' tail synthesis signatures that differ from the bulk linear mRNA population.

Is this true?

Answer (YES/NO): YES